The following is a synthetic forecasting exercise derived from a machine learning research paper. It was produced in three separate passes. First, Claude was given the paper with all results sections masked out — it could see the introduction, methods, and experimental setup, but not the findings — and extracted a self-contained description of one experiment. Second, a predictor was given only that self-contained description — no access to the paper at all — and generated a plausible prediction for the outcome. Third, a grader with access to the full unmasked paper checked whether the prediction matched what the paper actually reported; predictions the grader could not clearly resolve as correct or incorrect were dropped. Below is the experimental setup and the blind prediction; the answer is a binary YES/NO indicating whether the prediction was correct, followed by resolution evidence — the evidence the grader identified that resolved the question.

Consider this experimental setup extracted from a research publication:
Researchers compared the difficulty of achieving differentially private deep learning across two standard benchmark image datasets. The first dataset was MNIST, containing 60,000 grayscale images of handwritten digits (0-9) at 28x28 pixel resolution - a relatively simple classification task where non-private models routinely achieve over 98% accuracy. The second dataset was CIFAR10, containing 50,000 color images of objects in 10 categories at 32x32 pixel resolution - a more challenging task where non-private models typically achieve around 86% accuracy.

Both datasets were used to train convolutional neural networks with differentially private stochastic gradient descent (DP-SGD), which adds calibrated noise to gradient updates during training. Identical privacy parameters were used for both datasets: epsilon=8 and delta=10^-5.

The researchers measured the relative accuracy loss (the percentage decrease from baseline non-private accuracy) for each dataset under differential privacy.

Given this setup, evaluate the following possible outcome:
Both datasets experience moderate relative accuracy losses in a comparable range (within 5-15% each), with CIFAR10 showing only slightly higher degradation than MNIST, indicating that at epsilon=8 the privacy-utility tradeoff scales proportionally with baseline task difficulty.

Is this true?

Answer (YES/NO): NO